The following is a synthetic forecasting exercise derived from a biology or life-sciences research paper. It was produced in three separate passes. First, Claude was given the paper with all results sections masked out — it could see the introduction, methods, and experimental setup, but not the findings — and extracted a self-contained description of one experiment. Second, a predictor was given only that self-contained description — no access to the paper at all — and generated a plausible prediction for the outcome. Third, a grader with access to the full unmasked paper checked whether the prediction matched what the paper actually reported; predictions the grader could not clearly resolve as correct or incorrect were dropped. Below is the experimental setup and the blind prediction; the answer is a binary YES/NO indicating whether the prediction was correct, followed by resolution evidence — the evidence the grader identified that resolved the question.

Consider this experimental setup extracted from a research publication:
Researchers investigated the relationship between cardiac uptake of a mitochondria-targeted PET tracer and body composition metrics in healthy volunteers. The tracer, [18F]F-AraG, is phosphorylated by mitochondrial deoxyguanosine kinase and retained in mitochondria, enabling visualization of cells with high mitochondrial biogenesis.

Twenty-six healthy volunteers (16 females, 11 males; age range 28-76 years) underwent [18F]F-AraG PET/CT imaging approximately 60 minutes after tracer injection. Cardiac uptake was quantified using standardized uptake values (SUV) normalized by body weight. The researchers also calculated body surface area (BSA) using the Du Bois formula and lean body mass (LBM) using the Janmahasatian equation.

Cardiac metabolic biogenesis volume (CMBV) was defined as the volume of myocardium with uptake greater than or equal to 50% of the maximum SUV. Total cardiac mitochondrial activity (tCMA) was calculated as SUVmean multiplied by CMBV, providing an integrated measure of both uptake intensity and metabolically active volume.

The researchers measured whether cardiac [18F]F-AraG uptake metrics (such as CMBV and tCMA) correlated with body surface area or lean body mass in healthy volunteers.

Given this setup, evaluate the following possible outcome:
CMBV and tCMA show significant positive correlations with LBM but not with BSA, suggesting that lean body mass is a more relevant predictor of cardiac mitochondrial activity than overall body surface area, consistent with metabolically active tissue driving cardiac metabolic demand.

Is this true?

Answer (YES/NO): NO